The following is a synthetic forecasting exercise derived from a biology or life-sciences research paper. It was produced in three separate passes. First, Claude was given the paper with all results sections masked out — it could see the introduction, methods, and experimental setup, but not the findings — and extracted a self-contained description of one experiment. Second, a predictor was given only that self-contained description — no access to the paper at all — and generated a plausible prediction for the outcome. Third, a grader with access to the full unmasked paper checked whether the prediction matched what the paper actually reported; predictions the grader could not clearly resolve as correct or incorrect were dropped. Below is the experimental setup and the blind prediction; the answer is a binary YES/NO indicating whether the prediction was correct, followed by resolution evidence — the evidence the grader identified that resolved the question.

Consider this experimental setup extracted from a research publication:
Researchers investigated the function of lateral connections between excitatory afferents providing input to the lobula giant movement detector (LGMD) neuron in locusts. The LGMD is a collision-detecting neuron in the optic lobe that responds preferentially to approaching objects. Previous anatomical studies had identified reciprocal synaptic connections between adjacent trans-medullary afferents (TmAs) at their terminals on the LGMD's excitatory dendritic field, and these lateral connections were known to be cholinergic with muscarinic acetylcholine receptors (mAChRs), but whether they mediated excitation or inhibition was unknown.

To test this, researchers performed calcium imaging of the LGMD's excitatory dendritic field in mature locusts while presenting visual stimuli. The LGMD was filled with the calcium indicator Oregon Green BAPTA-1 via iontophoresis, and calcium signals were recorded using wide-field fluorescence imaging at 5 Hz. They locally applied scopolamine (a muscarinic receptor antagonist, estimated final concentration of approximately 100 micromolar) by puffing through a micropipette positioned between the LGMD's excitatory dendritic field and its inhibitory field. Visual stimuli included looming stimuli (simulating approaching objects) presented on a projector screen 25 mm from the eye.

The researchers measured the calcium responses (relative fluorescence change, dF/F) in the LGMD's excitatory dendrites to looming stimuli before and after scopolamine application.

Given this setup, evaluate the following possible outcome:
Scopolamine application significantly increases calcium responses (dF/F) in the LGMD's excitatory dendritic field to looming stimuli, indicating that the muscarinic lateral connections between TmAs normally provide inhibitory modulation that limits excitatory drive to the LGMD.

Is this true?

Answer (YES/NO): NO